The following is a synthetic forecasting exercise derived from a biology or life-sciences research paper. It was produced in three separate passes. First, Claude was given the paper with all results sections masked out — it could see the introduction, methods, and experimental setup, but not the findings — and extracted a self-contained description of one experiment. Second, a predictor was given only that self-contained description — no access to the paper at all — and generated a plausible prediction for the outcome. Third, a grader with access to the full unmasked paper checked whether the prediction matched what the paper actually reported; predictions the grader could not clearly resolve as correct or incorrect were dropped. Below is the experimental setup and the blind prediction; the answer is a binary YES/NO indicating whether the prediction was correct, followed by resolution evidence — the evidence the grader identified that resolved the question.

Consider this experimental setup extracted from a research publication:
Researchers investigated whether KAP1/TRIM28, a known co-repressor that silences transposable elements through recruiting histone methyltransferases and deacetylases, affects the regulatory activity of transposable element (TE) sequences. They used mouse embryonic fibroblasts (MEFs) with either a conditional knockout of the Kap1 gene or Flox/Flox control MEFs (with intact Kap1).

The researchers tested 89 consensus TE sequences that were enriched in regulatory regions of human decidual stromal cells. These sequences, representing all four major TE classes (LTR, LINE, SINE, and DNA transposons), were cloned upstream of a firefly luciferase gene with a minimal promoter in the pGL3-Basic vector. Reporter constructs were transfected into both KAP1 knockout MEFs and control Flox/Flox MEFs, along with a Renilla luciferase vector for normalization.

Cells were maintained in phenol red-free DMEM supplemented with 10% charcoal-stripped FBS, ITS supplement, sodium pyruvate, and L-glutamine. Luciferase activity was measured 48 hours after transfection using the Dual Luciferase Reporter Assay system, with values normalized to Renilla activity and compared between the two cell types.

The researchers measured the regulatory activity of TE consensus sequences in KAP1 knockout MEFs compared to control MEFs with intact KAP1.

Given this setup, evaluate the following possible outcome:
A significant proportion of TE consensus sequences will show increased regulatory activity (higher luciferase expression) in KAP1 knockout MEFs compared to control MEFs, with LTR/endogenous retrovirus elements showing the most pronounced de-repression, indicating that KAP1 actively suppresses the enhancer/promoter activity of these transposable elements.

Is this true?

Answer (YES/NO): NO